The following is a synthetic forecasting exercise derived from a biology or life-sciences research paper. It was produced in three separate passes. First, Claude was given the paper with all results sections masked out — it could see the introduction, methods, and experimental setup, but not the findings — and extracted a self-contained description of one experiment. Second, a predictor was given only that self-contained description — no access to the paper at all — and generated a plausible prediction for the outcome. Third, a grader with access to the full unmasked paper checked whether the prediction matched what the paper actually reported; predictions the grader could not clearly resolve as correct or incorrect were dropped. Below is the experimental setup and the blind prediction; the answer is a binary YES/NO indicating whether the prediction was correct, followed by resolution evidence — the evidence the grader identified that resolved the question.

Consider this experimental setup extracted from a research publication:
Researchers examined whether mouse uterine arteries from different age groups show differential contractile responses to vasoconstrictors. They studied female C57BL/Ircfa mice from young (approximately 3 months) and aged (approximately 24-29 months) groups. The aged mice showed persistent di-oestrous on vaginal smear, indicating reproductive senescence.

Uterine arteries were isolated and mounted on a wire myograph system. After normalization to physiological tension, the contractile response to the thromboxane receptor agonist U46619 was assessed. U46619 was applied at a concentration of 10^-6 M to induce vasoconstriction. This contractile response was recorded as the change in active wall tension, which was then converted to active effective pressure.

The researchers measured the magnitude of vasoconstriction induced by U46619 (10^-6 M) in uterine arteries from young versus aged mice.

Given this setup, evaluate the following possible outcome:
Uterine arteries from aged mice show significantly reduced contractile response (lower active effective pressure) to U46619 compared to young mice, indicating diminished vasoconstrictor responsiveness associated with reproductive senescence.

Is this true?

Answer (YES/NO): YES